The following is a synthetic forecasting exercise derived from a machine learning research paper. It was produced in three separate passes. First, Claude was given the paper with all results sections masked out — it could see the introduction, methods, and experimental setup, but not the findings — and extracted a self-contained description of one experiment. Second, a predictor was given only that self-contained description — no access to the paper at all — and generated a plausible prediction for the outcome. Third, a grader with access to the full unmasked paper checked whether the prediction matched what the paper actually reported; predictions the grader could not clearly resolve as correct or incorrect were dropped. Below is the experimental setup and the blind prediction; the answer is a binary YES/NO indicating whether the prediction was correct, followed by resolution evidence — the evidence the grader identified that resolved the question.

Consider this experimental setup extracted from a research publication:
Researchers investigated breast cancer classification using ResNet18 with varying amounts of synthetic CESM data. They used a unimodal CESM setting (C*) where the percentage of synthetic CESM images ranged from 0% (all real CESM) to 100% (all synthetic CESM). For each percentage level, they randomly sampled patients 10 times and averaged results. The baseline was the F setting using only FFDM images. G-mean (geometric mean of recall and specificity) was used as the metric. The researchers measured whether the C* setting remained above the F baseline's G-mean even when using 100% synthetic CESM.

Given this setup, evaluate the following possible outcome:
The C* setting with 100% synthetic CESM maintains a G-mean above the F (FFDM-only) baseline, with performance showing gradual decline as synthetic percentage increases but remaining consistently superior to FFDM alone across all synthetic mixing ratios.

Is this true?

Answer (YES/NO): YES